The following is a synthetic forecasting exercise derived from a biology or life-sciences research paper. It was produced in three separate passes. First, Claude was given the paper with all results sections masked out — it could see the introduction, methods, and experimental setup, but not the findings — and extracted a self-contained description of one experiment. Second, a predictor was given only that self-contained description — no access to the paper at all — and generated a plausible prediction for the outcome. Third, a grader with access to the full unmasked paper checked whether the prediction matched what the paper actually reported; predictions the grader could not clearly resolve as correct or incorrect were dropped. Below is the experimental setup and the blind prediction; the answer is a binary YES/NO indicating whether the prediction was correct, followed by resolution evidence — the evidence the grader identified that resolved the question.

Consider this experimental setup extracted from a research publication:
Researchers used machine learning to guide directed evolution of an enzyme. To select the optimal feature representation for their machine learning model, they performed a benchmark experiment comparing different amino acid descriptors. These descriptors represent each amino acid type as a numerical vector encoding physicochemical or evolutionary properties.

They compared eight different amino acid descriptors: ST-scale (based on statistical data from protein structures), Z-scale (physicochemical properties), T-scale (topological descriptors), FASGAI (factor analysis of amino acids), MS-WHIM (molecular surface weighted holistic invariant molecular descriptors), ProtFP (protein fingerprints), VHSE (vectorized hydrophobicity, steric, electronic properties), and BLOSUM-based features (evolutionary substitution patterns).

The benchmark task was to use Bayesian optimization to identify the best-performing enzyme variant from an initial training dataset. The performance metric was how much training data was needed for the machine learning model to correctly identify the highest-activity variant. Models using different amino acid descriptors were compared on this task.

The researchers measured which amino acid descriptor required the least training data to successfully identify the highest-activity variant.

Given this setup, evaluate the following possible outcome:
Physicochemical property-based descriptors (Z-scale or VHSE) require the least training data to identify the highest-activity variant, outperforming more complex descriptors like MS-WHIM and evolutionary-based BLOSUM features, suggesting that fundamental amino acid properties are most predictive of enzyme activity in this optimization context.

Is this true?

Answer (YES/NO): NO